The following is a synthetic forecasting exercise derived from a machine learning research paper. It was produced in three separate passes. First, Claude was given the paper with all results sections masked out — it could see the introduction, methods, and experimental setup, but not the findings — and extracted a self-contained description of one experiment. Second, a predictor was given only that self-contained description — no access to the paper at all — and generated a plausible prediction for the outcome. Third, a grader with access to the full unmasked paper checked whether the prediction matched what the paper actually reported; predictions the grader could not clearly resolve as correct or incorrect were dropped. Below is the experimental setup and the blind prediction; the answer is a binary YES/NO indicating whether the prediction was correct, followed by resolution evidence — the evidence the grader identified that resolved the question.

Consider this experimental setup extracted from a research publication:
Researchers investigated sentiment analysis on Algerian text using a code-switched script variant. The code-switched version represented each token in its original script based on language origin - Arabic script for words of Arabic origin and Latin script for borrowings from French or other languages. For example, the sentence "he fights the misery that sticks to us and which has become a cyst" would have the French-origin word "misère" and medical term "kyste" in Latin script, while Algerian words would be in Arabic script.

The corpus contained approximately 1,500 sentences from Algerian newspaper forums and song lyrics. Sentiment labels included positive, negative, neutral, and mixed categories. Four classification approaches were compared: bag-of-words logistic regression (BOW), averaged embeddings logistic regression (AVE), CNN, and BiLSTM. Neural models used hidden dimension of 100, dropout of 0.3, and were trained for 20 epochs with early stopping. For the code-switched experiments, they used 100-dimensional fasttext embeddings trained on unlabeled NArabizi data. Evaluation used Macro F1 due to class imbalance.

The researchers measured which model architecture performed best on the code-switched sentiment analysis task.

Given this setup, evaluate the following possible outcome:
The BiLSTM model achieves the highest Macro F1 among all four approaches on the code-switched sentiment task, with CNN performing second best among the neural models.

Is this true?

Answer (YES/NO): NO